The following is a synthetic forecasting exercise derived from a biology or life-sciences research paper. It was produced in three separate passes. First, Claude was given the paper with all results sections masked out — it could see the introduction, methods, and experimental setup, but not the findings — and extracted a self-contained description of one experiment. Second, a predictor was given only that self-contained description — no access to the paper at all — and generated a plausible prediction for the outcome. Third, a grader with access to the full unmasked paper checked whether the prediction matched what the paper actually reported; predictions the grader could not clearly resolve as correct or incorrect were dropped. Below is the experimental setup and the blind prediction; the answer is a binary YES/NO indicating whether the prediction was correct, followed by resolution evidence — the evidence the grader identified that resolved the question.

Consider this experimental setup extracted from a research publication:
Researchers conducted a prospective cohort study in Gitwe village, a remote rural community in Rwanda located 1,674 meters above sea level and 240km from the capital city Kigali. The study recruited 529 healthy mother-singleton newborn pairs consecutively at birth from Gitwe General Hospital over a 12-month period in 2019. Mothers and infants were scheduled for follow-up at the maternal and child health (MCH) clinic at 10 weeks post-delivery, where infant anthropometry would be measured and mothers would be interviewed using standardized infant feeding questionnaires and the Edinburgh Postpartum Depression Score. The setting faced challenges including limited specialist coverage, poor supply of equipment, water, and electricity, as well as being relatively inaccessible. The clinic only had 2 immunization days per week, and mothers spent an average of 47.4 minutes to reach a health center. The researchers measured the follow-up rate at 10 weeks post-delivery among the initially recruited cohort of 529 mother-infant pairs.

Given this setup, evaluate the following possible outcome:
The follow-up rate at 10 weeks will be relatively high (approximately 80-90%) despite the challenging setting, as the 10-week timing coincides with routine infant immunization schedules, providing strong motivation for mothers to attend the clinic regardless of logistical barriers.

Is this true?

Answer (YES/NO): YES